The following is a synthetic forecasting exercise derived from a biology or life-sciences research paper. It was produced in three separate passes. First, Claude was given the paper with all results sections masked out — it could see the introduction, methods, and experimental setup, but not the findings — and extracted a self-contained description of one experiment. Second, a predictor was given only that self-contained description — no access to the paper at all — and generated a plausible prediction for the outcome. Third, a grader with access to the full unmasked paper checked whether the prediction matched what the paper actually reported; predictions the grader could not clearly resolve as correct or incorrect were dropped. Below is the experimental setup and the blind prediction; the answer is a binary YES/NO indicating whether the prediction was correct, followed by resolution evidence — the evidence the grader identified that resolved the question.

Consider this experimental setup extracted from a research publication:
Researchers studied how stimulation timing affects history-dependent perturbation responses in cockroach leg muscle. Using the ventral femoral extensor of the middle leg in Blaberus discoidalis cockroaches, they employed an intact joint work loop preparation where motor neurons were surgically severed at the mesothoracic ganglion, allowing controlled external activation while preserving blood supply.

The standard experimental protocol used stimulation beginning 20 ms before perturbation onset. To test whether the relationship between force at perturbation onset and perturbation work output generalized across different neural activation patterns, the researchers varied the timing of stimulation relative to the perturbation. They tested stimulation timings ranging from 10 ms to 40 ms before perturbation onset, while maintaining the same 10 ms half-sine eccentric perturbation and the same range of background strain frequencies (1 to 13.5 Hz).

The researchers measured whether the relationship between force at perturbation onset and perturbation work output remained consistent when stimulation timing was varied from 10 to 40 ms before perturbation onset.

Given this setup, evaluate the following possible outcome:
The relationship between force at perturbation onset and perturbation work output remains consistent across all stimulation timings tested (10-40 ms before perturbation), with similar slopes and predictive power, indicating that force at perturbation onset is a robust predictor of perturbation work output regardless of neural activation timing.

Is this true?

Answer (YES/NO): YES